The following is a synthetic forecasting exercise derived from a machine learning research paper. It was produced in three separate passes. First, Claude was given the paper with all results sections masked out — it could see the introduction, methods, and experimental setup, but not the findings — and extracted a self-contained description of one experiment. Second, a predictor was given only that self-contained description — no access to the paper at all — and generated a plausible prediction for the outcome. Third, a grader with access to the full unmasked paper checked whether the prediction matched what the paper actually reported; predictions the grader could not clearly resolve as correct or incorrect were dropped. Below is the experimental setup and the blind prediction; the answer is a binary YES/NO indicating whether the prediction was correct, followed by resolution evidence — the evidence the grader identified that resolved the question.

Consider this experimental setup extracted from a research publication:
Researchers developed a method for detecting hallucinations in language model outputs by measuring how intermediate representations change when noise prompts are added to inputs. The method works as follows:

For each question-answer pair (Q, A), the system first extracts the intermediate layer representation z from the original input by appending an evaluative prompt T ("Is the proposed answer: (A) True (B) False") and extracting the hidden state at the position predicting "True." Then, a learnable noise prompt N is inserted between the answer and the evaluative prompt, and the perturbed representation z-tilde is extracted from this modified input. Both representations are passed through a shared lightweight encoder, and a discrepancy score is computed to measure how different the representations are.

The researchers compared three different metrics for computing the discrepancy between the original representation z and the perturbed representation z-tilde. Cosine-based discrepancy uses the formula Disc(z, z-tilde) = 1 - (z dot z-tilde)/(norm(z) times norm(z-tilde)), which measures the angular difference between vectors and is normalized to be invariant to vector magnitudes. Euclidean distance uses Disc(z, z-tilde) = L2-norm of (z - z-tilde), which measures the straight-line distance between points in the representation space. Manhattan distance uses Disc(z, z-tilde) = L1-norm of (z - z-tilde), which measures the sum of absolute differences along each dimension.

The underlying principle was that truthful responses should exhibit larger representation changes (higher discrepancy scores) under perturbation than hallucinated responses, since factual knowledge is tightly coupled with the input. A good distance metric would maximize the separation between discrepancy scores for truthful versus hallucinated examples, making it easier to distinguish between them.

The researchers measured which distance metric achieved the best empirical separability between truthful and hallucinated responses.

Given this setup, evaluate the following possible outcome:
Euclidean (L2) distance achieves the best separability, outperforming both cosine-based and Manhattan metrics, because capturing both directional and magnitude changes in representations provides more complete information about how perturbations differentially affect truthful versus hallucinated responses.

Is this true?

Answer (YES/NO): NO